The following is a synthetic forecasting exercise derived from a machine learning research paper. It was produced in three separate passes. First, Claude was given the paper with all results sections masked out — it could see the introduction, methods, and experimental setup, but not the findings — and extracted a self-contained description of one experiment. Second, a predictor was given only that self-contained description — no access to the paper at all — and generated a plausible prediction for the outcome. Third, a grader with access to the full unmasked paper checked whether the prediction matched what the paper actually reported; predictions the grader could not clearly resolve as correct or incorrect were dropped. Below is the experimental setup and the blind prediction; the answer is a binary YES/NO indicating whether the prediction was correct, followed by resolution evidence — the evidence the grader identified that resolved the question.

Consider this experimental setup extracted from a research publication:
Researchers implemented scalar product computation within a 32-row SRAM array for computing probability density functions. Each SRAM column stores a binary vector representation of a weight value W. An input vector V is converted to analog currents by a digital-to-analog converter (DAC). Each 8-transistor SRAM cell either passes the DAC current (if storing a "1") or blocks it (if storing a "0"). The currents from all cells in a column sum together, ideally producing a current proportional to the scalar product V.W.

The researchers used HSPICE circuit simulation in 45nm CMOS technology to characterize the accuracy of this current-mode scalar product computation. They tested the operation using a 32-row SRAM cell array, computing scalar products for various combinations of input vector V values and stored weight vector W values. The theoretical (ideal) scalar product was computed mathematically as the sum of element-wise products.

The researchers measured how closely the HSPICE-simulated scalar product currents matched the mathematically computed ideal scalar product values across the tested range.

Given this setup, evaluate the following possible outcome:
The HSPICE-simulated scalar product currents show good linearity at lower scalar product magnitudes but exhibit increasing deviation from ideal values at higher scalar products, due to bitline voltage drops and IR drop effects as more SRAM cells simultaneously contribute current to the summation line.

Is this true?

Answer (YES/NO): NO